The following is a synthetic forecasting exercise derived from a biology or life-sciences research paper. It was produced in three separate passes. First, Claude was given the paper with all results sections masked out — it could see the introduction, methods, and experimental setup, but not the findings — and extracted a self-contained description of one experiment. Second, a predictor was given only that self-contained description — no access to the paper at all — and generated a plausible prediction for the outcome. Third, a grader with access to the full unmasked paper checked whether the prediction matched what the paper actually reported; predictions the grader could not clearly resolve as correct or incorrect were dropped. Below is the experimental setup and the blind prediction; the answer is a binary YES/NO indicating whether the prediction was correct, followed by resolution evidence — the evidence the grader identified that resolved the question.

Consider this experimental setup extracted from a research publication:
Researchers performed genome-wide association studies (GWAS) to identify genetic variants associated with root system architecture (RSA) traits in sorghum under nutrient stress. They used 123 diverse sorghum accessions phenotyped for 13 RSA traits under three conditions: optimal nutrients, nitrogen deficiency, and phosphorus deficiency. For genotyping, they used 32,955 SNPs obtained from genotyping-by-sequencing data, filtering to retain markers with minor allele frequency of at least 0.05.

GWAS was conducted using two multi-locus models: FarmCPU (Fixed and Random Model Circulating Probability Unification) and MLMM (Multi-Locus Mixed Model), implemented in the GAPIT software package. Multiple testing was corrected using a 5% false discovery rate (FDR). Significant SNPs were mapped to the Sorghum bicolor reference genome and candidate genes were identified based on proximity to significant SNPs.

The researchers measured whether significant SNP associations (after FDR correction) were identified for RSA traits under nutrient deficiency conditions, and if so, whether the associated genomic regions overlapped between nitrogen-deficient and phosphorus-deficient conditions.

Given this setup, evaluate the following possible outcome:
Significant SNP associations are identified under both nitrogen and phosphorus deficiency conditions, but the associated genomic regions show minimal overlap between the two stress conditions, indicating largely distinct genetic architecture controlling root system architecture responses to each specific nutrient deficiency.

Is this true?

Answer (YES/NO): NO